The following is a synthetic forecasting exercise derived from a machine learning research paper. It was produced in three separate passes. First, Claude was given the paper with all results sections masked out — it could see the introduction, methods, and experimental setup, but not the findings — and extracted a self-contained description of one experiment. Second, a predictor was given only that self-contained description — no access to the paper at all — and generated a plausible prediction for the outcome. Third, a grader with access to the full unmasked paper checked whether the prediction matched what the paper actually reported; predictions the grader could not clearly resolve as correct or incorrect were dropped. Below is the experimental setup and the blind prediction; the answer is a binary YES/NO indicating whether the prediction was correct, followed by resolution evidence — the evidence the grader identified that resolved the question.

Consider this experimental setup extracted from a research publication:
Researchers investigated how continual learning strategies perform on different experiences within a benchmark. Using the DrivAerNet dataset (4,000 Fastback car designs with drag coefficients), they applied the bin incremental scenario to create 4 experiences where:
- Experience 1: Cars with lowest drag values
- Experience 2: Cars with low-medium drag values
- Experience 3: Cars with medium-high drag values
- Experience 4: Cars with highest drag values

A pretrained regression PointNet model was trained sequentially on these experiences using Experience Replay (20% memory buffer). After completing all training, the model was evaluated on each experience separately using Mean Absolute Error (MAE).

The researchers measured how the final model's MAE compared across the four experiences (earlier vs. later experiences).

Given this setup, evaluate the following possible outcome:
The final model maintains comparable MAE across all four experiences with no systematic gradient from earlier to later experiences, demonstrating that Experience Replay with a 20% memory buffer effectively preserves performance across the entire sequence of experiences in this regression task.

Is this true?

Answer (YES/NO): YES